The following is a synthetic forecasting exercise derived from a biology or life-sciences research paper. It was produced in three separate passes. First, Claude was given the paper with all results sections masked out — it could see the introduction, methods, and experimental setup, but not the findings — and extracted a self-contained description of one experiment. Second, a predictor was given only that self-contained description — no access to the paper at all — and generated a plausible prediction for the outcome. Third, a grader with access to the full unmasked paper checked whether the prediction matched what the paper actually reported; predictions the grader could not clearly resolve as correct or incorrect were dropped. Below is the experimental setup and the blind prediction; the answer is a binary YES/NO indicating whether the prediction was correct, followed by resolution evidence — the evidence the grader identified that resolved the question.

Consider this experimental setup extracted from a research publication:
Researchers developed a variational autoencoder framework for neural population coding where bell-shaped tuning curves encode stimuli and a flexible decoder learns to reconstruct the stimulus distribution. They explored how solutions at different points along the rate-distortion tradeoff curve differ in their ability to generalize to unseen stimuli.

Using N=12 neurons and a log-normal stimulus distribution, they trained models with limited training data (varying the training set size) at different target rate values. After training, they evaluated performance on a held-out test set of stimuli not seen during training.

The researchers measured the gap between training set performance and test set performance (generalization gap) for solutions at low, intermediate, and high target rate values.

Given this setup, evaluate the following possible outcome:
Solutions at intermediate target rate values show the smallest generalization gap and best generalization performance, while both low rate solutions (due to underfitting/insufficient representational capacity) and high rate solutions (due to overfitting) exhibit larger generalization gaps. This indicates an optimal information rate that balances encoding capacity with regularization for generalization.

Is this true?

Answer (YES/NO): NO